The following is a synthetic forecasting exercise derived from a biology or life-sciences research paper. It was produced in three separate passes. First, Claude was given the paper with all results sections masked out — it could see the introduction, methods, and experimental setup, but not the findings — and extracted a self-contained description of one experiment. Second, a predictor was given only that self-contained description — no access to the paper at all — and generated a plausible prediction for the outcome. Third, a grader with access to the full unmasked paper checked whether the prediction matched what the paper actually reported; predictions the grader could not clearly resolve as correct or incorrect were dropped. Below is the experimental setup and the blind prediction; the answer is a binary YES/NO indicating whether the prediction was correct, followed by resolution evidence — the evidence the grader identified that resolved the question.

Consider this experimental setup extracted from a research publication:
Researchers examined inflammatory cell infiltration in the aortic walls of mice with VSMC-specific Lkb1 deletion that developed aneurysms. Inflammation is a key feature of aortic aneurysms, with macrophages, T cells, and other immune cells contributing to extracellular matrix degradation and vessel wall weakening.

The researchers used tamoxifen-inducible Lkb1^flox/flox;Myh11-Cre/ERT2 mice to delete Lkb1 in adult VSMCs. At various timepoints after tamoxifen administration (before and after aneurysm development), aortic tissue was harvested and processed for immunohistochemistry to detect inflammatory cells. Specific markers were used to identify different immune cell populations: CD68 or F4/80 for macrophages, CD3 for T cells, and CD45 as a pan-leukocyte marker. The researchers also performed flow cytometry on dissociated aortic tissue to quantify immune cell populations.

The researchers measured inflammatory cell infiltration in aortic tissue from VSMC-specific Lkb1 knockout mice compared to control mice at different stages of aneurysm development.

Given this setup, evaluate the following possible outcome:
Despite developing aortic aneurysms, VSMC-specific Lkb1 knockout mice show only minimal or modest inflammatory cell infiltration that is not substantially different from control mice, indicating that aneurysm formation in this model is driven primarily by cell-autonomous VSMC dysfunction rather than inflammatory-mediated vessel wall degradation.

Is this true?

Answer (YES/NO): NO